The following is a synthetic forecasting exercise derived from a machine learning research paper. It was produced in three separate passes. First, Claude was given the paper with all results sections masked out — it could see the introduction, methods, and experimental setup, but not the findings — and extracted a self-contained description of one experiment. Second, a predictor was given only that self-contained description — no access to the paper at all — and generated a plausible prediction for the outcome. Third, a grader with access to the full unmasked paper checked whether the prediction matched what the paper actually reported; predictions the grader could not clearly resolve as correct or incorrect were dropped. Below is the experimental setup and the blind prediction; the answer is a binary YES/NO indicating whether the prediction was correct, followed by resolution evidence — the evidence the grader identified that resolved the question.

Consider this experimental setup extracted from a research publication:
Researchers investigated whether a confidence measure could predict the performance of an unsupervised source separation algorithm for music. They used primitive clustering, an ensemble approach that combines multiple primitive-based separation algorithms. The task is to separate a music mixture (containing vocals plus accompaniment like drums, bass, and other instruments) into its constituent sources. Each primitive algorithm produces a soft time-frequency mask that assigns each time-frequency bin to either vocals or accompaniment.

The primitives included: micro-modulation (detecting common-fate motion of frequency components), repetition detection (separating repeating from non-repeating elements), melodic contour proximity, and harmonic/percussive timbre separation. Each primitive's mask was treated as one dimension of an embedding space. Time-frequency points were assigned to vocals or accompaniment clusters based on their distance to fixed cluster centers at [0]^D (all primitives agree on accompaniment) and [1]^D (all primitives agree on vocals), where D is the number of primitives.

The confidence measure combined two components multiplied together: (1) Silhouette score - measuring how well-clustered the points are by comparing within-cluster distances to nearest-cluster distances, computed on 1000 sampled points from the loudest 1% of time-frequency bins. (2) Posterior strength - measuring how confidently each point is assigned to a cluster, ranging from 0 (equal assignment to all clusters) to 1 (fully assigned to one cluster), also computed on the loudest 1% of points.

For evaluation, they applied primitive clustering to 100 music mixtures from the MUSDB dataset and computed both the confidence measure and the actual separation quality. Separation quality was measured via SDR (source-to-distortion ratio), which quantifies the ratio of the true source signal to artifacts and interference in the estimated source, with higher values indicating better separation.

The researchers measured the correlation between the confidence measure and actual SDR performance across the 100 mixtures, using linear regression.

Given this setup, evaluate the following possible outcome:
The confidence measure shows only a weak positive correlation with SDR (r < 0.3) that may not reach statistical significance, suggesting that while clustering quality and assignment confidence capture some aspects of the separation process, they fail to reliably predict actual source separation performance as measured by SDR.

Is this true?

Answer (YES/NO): NO